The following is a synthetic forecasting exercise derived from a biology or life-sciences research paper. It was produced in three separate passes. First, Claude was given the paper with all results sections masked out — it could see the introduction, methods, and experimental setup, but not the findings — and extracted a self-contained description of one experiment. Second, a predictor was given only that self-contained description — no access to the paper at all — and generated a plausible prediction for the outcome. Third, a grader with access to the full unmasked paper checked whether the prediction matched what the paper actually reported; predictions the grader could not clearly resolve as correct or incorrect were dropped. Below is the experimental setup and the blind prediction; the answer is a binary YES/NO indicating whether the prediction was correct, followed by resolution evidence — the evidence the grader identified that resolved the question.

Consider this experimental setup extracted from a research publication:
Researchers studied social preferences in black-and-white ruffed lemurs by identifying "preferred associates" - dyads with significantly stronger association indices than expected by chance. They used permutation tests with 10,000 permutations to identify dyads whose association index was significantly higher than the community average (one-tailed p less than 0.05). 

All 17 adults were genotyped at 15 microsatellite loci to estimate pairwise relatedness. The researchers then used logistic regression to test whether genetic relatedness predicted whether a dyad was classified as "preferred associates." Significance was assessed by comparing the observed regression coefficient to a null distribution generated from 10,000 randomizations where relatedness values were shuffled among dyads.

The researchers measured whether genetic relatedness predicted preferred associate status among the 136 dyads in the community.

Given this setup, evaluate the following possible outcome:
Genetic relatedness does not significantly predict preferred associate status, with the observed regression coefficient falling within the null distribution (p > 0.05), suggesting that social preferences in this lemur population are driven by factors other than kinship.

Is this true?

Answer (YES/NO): YES